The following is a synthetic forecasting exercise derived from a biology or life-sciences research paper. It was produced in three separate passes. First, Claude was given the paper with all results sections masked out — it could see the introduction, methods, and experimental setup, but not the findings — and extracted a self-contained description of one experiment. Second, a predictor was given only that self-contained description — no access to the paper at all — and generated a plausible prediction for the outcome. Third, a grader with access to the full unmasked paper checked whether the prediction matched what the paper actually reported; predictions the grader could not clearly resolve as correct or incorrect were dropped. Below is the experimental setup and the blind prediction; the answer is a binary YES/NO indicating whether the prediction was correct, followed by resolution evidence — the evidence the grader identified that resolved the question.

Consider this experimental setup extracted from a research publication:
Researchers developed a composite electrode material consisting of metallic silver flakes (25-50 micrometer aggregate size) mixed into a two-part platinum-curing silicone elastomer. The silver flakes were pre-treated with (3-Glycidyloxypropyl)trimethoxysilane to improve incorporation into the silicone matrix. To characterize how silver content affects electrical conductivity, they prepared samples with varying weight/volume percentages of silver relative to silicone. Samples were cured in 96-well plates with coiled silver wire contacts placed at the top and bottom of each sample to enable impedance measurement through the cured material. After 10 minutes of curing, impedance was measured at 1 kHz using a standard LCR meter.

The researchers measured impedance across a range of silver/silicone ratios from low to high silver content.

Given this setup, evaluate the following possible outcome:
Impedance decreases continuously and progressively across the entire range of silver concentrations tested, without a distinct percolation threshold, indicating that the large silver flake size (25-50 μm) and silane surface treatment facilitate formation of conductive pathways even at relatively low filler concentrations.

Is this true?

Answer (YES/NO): NO